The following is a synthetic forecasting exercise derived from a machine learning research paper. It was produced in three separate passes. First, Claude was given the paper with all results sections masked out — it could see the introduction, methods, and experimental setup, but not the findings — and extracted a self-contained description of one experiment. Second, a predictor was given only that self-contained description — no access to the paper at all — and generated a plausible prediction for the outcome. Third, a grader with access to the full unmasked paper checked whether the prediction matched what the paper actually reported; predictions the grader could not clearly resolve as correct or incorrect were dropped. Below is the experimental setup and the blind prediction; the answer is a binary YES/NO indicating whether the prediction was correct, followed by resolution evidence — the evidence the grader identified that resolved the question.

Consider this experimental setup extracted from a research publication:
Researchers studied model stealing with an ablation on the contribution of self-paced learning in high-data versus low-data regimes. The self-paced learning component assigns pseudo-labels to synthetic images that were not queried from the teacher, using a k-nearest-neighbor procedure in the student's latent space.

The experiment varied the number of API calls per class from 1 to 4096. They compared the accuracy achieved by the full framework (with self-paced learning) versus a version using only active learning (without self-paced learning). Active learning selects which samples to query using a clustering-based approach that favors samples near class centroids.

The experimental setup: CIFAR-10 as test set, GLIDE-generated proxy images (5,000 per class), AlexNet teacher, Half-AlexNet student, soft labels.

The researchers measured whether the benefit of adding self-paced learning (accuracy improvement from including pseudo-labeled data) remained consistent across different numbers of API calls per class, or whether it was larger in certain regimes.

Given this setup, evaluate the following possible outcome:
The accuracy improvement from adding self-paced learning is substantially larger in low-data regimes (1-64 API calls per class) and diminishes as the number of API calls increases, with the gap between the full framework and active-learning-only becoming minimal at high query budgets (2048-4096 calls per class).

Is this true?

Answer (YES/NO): YES